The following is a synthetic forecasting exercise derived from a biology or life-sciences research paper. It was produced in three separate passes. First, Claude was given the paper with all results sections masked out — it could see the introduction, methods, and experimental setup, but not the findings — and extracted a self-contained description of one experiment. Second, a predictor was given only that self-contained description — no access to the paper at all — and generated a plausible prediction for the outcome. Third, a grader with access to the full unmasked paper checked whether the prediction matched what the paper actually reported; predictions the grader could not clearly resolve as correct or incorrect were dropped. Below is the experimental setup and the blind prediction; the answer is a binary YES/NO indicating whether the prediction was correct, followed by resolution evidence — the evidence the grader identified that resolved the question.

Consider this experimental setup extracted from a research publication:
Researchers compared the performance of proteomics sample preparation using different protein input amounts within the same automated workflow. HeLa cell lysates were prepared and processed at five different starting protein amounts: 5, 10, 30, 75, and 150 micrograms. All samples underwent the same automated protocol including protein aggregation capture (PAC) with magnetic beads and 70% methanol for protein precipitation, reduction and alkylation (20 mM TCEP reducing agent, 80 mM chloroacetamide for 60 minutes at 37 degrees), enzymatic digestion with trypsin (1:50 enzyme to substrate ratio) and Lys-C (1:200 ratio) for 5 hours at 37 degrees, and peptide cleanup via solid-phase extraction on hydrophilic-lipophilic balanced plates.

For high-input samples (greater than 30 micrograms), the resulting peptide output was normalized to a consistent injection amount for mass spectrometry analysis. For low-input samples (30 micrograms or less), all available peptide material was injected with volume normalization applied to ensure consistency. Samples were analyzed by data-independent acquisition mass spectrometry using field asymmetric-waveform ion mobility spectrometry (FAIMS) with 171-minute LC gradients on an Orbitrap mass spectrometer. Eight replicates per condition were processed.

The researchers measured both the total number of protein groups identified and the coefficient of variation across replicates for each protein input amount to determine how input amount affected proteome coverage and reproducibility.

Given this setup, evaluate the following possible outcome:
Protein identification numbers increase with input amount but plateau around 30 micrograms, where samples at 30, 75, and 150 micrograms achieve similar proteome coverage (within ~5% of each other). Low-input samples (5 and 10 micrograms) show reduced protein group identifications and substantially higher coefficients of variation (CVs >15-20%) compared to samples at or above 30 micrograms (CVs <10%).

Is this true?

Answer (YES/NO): NO